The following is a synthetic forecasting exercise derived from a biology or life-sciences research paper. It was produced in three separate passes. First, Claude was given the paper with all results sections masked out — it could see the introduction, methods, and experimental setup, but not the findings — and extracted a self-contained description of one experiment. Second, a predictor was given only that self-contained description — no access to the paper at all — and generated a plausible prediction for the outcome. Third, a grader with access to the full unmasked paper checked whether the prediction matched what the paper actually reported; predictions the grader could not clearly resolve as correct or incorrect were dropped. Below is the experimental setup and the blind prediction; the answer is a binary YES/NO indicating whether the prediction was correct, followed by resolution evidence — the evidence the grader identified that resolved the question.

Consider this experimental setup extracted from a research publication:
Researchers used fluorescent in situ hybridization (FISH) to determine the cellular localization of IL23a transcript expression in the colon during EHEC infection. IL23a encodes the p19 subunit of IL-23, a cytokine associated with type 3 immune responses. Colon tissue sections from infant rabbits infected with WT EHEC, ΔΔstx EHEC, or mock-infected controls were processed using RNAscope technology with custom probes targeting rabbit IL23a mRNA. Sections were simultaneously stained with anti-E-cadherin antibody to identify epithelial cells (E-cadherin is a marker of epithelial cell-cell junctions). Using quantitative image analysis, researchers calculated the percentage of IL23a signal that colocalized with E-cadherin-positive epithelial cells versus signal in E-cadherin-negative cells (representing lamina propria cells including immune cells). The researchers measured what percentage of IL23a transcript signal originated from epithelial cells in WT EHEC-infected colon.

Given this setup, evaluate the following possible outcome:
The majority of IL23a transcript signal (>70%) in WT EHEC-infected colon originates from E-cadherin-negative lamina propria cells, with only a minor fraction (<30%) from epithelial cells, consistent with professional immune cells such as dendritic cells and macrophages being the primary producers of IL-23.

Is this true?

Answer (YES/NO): NO